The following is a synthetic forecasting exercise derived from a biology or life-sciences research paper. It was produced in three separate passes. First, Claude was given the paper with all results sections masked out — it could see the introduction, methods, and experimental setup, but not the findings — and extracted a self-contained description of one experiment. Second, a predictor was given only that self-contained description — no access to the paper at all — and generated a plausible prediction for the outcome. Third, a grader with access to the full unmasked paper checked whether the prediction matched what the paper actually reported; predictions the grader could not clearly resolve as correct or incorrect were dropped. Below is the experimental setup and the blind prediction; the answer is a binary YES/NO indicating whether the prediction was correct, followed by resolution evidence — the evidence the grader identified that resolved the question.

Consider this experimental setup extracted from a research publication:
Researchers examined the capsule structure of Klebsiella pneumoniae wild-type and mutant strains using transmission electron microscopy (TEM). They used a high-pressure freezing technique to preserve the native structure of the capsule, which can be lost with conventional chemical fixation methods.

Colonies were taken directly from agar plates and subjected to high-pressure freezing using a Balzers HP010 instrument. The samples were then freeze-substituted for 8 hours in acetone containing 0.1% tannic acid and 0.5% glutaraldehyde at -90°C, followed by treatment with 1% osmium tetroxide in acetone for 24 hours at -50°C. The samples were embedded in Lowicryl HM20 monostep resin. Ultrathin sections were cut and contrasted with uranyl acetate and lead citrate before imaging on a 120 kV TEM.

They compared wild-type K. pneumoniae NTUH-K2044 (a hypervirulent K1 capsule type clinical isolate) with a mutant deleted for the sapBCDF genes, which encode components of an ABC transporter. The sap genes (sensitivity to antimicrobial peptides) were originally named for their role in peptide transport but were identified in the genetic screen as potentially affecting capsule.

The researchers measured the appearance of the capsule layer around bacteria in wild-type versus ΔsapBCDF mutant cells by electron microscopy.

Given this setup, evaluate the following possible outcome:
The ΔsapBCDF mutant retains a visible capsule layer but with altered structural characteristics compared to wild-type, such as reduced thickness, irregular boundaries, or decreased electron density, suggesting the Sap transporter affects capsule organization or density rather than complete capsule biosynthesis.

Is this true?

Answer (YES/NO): NO